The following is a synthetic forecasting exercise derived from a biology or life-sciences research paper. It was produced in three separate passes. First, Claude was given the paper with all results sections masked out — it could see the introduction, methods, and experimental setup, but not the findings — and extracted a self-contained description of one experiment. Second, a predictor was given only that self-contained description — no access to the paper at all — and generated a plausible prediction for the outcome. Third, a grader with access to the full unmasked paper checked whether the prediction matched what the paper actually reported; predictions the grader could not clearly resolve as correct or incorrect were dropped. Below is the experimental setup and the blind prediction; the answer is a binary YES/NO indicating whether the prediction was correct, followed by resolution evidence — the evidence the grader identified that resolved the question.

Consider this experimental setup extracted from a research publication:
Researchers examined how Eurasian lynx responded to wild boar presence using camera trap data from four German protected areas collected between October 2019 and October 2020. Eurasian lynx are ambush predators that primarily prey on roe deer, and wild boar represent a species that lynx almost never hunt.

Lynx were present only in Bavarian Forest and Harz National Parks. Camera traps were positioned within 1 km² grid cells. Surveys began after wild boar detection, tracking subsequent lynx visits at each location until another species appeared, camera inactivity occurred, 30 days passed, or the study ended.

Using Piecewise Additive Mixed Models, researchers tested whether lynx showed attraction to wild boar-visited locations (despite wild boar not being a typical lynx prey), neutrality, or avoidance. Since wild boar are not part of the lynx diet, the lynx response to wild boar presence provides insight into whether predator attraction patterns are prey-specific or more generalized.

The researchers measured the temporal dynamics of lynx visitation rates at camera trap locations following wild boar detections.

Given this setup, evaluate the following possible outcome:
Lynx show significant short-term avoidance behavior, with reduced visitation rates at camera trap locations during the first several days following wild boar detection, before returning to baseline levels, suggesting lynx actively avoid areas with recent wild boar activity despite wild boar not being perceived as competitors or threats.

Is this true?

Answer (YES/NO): NO